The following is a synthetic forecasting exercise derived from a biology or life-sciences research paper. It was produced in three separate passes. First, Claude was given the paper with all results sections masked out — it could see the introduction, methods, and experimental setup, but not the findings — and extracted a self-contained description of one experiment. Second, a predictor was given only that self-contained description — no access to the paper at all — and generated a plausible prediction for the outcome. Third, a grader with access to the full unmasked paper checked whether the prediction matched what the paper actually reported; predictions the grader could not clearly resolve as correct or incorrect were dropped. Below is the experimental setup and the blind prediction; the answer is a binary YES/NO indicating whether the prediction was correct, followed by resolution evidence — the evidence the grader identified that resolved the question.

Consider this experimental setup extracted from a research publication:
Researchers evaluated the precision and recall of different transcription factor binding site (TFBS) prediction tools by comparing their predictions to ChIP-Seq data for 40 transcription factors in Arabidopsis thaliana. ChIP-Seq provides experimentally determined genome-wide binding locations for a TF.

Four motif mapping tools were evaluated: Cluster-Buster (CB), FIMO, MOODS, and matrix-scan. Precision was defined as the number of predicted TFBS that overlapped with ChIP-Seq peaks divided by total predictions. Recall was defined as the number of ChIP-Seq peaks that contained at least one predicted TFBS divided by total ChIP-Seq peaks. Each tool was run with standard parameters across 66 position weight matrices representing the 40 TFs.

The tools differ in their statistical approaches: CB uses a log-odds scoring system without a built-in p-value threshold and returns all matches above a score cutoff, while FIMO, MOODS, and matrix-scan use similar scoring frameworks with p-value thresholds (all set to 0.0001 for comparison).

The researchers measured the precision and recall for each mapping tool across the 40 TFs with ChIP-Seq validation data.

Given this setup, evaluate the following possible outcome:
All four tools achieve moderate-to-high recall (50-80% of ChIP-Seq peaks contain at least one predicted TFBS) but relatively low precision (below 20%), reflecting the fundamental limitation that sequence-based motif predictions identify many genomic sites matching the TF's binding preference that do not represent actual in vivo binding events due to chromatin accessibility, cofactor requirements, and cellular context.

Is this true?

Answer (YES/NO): NO